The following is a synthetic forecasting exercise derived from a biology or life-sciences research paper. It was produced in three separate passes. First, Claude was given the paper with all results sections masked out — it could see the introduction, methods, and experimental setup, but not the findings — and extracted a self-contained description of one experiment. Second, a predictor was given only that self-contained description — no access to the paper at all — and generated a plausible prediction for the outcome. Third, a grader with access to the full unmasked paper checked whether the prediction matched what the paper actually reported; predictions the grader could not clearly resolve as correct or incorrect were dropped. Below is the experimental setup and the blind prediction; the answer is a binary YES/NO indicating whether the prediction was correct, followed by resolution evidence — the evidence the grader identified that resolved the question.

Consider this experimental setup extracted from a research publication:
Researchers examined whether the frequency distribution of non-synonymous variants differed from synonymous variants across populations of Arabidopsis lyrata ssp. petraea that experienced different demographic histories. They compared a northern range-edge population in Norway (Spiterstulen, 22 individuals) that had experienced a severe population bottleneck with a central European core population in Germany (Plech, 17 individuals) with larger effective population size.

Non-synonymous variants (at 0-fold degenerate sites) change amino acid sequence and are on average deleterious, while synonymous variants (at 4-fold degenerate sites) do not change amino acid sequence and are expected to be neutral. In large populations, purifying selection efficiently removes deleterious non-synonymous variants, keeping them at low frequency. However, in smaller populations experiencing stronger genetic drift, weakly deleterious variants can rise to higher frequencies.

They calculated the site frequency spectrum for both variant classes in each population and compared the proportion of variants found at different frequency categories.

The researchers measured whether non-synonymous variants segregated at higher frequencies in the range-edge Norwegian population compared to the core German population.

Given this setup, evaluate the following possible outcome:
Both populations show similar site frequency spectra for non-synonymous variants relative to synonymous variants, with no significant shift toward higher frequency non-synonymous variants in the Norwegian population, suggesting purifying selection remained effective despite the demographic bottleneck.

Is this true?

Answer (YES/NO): NO